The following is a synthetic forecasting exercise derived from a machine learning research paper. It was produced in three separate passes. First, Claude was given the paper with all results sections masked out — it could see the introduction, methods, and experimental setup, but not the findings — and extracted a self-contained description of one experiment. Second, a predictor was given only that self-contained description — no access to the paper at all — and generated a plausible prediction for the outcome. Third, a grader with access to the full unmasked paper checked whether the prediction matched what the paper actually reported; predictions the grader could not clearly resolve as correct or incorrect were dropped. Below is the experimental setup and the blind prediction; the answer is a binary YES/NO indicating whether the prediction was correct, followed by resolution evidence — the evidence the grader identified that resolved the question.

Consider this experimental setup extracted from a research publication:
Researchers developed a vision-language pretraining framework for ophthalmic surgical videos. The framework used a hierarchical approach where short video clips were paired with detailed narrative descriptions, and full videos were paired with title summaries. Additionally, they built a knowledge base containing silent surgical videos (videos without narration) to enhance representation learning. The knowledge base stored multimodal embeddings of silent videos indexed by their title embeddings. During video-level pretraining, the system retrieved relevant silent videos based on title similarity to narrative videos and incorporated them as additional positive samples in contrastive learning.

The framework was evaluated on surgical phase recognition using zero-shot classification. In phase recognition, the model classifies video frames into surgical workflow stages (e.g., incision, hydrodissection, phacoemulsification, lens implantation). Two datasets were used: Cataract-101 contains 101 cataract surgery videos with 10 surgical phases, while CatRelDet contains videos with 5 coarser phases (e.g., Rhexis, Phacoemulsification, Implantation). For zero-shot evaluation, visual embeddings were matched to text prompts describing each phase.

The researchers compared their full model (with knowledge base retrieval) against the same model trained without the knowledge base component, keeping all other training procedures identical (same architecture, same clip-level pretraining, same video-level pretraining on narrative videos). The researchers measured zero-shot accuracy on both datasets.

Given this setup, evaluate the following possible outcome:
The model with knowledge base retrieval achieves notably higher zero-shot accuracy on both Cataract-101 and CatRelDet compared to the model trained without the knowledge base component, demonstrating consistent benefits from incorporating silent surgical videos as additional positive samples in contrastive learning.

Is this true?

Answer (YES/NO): NO